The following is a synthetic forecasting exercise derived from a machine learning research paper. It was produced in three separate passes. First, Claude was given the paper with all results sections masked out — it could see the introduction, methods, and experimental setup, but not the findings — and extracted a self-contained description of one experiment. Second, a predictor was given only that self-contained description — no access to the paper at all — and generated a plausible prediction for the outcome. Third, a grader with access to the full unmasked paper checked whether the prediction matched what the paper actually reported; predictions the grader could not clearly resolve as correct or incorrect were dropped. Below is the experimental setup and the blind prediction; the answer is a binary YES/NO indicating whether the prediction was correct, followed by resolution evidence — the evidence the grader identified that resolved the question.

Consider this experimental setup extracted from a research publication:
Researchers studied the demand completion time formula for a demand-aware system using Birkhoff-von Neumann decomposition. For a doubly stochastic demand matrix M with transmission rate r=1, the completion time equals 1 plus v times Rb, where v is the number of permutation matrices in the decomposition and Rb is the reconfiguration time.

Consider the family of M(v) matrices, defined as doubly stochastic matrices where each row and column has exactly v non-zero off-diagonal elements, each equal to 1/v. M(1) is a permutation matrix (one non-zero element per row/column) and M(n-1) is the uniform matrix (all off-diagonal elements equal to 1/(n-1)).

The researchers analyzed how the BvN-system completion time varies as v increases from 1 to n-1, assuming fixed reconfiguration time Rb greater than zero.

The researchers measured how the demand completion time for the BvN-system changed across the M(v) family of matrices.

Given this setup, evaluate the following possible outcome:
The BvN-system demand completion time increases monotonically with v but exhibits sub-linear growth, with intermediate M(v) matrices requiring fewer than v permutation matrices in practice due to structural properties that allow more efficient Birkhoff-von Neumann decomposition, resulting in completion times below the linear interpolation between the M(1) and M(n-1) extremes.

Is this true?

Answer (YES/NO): NO